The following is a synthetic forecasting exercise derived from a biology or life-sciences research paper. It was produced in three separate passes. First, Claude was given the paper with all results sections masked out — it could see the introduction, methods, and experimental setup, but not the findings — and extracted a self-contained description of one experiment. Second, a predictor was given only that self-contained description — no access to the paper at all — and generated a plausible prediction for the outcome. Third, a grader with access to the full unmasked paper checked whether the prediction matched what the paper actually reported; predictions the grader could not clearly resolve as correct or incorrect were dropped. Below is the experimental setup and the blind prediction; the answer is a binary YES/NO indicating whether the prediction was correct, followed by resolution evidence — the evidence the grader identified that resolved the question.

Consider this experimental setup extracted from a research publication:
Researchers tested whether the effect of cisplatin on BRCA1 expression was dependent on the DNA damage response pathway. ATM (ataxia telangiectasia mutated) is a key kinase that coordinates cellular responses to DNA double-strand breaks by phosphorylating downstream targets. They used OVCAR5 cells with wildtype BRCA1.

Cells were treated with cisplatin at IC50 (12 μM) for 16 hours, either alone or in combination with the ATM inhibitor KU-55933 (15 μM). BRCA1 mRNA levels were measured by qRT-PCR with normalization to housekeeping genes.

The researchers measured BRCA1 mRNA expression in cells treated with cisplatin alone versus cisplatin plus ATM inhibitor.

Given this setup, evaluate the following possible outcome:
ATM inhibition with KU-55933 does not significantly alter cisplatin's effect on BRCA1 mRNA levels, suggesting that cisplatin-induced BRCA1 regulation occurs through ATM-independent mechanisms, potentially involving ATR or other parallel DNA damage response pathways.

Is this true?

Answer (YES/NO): NO